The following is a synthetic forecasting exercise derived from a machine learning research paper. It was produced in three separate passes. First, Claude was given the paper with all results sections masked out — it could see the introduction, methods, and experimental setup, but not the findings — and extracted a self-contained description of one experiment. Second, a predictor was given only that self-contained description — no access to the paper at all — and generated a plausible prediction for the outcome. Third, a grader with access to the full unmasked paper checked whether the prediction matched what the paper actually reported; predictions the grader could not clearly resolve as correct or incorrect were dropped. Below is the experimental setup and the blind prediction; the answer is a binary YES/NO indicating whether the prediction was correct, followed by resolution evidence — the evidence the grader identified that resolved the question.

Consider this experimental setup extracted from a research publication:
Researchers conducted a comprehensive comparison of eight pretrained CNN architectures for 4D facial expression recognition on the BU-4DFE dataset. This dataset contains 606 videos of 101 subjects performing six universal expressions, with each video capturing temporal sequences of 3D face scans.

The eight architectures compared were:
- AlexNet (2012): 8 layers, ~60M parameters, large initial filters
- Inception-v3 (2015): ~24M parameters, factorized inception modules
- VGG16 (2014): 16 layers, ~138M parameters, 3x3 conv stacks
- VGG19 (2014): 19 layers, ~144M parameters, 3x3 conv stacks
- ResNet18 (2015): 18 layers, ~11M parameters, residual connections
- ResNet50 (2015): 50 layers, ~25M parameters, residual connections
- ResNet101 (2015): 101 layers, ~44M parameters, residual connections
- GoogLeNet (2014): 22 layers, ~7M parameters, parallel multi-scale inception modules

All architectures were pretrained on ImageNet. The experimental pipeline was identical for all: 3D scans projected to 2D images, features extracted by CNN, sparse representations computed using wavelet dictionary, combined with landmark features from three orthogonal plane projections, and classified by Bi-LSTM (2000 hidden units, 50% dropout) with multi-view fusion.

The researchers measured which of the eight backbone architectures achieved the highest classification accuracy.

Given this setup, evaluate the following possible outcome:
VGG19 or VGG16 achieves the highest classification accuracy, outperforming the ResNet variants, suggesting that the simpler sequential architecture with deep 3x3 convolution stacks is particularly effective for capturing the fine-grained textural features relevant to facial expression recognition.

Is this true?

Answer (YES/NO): NO